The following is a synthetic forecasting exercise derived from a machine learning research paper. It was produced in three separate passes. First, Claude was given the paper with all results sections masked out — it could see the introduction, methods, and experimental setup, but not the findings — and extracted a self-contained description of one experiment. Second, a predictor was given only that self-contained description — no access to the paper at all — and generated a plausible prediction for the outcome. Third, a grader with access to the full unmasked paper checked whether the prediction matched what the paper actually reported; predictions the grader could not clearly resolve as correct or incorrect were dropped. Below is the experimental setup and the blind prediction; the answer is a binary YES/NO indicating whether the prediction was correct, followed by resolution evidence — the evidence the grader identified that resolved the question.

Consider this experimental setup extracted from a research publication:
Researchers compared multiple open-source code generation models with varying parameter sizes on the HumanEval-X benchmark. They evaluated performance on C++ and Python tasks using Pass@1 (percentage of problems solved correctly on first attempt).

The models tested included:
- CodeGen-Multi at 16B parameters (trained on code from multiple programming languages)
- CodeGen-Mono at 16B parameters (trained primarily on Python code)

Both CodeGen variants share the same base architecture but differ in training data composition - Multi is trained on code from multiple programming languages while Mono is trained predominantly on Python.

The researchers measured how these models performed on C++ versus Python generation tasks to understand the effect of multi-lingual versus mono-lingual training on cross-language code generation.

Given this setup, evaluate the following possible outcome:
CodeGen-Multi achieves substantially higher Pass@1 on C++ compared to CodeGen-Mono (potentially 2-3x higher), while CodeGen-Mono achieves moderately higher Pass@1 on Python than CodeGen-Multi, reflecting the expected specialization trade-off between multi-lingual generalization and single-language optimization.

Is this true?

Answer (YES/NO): NO